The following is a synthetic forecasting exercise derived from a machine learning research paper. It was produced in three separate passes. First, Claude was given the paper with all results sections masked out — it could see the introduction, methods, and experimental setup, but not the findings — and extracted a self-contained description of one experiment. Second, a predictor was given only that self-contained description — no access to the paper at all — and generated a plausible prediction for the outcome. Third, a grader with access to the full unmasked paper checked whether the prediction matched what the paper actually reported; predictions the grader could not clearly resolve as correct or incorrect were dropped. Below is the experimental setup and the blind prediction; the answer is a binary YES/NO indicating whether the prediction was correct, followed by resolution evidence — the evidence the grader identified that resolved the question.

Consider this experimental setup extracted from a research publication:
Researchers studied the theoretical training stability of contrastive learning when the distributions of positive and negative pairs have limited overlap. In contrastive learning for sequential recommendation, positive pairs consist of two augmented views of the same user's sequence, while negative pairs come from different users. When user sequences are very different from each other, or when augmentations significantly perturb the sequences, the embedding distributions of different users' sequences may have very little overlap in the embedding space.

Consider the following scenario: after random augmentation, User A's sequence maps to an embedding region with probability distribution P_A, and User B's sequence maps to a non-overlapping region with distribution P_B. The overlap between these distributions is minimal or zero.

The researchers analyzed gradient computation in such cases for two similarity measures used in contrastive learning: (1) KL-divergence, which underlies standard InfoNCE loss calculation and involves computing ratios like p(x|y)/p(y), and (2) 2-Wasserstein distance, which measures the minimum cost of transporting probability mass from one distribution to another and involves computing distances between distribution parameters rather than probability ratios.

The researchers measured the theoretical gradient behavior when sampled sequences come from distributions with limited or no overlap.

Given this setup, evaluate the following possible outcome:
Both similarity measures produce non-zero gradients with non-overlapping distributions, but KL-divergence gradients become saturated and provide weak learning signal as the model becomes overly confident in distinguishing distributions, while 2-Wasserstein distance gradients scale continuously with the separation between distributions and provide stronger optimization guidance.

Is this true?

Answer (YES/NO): NO